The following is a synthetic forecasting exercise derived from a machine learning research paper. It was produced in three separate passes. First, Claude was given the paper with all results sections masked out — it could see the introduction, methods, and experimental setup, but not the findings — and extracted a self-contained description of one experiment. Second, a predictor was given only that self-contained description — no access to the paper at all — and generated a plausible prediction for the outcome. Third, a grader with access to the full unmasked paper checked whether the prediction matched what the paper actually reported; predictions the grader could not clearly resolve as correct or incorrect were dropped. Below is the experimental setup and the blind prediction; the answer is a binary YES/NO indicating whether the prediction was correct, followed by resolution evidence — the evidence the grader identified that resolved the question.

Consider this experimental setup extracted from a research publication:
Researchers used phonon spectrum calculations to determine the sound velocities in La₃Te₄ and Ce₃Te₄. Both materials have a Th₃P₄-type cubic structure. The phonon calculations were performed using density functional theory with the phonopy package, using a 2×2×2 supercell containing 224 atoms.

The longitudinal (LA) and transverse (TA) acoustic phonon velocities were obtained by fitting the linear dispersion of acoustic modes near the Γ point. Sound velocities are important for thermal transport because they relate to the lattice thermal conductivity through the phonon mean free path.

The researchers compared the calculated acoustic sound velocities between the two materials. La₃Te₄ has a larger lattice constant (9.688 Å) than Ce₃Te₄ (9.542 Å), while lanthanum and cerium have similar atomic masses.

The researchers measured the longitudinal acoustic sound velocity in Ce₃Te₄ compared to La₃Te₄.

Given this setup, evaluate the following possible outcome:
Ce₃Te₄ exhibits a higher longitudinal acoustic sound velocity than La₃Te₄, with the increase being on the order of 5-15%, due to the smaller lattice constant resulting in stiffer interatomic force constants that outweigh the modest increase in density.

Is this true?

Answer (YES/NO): NO